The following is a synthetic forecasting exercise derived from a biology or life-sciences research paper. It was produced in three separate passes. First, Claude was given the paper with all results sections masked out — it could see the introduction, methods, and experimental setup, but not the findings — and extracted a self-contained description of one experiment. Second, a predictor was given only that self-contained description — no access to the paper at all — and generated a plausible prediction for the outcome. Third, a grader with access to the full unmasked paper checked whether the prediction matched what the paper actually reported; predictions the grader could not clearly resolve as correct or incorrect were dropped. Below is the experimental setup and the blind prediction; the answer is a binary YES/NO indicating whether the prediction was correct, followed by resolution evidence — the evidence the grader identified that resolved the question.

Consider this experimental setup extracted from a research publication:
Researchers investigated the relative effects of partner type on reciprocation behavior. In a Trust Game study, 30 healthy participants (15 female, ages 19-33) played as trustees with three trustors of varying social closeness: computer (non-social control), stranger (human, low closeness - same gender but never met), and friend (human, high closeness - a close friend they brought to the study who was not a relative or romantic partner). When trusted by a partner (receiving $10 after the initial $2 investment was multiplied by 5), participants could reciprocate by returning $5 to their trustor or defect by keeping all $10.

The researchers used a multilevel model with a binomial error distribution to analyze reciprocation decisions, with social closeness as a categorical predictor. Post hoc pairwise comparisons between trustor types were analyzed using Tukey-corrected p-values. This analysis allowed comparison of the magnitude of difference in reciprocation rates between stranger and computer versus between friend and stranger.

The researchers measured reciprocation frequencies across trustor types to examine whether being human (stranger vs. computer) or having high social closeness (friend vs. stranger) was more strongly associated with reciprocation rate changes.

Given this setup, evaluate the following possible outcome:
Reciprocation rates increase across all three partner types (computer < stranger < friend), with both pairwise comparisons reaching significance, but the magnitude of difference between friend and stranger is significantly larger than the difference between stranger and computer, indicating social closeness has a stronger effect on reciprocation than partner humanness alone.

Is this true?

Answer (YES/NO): NO